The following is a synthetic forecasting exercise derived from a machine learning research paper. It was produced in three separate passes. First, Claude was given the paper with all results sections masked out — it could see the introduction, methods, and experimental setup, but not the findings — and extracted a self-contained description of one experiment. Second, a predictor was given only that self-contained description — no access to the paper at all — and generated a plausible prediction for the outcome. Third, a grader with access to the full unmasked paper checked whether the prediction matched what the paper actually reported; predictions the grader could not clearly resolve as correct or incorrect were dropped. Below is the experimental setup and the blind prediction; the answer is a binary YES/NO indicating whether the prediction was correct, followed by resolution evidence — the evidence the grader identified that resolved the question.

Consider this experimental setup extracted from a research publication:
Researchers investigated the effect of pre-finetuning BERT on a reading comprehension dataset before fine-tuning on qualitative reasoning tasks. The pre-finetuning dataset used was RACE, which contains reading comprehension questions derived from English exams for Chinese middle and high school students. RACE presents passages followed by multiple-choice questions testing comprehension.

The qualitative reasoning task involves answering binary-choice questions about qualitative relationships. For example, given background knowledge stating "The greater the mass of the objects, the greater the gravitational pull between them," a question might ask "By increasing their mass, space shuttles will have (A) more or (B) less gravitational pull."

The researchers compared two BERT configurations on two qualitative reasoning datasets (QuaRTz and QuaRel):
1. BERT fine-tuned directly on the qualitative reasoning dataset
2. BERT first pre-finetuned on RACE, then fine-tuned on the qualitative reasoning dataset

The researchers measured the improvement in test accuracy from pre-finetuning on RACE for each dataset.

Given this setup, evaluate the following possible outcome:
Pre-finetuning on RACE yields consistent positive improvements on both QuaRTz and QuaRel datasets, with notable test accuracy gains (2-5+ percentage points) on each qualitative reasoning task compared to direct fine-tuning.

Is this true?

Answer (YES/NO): YES